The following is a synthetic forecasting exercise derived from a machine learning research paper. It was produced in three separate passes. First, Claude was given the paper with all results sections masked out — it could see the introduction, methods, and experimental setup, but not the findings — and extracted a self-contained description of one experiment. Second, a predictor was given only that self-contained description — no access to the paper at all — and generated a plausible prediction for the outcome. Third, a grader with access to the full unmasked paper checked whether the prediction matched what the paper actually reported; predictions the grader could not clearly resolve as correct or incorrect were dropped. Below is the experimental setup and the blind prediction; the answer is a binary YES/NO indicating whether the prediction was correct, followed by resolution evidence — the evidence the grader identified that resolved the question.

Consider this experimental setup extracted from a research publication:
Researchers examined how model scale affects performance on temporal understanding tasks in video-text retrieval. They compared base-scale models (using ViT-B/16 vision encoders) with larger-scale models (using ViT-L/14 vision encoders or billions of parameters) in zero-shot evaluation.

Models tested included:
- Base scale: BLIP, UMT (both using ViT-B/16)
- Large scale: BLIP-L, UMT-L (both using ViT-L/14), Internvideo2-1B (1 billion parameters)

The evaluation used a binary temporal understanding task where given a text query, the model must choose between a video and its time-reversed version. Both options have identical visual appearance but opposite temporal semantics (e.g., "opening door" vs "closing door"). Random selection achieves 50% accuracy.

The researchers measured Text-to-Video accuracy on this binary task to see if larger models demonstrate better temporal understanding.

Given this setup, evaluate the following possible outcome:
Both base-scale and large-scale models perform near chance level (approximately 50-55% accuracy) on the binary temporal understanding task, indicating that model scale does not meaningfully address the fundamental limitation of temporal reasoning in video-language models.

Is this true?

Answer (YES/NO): YES